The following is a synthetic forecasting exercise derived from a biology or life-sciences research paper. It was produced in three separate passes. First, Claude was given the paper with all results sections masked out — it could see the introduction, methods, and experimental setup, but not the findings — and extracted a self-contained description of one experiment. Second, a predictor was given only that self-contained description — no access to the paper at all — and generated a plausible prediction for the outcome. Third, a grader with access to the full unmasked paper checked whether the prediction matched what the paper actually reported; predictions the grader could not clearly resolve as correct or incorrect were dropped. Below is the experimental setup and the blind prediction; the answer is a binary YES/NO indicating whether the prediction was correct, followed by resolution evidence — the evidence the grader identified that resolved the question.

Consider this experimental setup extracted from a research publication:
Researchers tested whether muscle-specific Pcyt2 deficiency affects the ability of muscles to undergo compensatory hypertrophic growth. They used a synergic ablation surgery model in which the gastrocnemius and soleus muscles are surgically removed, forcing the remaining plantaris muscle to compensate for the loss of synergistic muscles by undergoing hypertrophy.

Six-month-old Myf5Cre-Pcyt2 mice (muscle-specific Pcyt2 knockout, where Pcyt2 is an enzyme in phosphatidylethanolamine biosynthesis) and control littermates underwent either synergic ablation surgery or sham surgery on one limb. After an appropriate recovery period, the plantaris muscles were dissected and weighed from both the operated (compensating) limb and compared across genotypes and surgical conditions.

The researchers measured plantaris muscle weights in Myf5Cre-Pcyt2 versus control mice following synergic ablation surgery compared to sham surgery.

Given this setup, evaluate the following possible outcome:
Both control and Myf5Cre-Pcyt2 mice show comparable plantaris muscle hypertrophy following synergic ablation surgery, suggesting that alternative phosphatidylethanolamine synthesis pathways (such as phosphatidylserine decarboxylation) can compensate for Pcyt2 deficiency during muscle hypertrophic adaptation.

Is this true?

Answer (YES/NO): NO